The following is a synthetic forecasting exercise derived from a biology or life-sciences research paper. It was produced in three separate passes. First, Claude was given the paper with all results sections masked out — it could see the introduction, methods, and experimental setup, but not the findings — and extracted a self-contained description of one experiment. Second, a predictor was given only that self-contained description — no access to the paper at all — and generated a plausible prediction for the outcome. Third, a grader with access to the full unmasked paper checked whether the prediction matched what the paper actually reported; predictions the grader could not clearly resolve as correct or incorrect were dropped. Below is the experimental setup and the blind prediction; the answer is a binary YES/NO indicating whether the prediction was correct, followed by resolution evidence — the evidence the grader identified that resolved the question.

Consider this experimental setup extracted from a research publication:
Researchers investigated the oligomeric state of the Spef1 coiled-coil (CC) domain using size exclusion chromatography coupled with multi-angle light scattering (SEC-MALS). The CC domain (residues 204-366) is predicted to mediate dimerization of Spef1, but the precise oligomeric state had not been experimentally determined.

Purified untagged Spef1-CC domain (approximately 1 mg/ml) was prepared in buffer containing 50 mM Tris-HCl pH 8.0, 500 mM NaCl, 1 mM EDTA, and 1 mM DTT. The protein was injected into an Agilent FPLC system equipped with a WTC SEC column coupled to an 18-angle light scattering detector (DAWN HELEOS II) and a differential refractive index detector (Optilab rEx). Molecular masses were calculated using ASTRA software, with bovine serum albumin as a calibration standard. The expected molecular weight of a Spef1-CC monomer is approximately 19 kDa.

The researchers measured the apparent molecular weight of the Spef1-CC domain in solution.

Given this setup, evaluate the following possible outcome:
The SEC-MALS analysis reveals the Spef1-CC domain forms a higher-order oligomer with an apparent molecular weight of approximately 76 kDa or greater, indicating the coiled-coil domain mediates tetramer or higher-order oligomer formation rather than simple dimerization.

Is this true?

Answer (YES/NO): NO